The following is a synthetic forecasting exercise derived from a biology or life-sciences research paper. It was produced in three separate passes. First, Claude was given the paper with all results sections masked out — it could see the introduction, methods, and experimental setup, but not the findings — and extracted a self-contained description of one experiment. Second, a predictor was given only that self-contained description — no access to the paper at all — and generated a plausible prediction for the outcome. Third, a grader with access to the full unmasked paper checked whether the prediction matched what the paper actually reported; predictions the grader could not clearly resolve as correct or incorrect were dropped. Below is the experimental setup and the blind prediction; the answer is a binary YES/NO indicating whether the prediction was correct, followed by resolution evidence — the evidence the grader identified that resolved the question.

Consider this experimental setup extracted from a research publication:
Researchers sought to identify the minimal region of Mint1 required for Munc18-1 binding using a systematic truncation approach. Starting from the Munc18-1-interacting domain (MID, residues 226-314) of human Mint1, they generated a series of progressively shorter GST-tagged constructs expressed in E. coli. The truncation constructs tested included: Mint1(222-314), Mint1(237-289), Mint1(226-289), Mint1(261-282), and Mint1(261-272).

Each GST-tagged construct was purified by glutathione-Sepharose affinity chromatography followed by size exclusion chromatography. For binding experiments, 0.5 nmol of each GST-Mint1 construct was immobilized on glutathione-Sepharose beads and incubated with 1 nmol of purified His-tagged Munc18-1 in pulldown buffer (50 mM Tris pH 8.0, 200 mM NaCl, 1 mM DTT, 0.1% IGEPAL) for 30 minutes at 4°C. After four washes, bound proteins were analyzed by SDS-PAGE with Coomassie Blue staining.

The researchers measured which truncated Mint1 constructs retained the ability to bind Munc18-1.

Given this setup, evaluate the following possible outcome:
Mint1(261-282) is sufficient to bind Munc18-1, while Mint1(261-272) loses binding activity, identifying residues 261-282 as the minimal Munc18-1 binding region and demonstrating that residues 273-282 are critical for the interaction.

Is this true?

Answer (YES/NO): YES